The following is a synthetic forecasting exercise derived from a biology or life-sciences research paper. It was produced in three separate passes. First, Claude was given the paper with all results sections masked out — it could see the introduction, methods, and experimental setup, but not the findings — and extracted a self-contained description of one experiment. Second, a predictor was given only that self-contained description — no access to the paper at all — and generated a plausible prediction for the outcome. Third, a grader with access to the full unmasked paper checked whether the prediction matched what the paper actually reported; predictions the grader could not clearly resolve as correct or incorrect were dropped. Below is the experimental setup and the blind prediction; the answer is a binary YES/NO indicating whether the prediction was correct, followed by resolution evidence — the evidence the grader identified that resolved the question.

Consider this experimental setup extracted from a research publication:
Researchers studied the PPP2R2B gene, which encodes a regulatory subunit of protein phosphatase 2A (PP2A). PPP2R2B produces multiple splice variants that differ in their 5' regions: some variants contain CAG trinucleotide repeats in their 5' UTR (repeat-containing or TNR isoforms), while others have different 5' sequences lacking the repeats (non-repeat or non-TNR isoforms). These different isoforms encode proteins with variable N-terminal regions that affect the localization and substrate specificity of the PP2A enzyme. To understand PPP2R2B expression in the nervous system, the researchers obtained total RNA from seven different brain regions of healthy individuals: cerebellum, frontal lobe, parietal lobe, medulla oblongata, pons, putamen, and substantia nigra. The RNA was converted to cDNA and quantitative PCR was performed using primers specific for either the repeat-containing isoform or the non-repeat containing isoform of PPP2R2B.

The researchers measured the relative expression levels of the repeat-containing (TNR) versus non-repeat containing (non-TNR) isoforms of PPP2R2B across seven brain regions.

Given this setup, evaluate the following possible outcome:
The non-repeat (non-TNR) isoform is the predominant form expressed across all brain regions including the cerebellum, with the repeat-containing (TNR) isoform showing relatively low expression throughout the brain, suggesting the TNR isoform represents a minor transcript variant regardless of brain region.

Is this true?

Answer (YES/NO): NO